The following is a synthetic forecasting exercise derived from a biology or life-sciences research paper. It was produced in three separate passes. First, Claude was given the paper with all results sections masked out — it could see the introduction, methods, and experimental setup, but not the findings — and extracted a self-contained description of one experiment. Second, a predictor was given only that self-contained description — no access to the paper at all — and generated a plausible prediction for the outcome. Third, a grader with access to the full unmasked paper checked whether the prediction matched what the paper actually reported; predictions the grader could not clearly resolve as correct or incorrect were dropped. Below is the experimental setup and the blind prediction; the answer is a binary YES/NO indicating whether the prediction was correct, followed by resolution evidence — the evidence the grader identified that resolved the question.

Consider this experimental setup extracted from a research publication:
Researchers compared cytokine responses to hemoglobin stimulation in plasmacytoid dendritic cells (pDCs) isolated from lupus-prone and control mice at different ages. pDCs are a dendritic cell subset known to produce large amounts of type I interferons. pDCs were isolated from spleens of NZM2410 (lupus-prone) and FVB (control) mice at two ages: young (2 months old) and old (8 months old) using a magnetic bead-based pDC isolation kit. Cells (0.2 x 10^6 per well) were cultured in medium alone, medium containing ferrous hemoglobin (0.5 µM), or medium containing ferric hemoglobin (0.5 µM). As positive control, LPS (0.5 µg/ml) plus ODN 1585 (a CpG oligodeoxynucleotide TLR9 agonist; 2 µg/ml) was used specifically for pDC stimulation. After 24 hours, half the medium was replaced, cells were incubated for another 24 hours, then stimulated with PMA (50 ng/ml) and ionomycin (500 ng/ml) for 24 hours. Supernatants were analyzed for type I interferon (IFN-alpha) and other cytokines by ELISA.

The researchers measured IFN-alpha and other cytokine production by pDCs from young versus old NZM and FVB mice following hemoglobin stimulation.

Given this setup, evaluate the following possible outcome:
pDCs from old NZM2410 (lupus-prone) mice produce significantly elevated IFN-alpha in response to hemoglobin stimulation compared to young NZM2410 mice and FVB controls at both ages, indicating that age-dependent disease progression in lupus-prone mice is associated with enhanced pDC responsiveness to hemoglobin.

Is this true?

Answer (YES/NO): NO